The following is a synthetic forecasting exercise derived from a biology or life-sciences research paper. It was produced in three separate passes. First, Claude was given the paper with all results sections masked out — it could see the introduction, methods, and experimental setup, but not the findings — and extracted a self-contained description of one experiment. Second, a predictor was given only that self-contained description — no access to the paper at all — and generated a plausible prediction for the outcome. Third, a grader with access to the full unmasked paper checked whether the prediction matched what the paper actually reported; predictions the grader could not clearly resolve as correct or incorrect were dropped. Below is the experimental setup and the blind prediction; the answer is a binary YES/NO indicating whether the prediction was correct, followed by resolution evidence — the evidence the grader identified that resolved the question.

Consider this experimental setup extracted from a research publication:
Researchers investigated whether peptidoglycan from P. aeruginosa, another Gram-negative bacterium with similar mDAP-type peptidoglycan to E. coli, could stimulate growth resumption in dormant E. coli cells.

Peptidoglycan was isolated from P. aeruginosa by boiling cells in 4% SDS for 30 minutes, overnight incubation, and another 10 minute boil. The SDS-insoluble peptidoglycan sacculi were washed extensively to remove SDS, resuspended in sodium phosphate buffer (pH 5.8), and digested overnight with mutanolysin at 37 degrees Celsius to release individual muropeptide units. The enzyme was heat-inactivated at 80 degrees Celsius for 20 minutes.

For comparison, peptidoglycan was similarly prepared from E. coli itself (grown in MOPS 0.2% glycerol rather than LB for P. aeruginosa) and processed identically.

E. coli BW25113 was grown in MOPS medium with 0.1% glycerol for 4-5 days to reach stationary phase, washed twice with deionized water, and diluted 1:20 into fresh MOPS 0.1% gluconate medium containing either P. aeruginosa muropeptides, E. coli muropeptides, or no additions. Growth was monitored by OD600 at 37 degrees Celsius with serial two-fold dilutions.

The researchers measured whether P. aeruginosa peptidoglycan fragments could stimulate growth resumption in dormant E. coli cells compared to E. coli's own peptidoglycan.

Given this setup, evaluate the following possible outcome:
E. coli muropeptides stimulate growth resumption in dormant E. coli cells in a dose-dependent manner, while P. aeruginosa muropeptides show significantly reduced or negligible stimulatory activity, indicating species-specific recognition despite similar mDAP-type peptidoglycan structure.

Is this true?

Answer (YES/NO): NO